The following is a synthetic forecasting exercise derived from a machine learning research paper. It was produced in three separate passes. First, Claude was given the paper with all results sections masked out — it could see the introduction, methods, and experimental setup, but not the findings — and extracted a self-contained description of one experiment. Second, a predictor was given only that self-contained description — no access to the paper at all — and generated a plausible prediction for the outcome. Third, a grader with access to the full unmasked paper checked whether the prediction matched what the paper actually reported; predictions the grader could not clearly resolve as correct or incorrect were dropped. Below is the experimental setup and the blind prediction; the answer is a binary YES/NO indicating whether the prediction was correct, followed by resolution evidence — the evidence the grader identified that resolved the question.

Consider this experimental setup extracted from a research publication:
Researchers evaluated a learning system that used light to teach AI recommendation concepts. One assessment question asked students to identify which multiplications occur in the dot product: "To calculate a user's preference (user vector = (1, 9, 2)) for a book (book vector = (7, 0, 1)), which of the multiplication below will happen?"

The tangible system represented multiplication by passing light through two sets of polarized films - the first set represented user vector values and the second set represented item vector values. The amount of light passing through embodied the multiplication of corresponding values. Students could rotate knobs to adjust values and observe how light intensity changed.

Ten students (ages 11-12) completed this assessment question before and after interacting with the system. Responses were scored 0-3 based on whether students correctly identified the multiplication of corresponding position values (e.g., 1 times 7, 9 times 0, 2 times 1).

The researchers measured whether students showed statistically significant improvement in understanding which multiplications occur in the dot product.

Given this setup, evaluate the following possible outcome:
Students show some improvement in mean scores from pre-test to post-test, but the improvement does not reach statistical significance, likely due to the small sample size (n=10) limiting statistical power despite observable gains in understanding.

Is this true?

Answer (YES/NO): NO